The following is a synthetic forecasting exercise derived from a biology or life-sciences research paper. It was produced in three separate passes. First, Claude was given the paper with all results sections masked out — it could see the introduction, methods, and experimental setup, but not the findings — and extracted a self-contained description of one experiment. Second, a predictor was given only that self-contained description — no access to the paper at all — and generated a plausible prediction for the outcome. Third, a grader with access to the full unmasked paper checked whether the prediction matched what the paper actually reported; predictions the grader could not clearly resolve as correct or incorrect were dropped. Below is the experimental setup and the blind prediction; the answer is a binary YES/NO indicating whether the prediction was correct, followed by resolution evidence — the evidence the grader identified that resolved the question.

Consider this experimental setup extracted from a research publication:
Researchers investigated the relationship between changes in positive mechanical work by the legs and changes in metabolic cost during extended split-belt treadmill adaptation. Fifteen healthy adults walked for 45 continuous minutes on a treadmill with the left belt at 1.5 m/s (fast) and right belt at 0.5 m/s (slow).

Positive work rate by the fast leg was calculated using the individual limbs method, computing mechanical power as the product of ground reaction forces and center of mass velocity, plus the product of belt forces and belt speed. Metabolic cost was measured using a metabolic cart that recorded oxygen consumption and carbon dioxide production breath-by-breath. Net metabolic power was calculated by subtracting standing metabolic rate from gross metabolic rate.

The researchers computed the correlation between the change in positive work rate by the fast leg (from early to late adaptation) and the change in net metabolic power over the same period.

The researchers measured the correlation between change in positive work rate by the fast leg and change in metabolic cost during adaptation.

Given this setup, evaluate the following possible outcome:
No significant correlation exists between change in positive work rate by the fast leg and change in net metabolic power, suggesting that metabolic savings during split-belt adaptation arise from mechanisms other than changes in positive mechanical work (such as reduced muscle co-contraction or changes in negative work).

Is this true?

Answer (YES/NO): NO